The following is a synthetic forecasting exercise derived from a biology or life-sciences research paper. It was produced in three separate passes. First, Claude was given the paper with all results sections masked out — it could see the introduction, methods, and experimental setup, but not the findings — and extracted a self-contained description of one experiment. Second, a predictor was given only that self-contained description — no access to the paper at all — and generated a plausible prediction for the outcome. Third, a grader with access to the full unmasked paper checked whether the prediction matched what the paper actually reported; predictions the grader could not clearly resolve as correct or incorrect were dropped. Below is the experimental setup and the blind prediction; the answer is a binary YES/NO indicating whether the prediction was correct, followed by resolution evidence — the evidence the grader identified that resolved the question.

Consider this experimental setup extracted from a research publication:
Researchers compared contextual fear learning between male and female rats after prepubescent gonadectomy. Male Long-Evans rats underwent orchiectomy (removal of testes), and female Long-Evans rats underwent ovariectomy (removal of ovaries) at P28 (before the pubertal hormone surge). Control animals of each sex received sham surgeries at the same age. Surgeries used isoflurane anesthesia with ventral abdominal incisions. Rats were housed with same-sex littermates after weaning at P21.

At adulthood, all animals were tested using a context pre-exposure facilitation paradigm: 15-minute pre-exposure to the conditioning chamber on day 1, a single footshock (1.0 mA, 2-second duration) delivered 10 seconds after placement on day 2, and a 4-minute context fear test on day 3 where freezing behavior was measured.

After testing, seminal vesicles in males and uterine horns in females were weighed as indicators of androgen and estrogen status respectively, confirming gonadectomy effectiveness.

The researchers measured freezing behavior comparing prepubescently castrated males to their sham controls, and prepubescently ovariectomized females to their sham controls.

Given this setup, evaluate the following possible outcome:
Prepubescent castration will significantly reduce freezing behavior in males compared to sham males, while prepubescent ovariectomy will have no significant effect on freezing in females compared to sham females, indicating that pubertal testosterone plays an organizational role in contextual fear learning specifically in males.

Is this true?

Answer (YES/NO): YES